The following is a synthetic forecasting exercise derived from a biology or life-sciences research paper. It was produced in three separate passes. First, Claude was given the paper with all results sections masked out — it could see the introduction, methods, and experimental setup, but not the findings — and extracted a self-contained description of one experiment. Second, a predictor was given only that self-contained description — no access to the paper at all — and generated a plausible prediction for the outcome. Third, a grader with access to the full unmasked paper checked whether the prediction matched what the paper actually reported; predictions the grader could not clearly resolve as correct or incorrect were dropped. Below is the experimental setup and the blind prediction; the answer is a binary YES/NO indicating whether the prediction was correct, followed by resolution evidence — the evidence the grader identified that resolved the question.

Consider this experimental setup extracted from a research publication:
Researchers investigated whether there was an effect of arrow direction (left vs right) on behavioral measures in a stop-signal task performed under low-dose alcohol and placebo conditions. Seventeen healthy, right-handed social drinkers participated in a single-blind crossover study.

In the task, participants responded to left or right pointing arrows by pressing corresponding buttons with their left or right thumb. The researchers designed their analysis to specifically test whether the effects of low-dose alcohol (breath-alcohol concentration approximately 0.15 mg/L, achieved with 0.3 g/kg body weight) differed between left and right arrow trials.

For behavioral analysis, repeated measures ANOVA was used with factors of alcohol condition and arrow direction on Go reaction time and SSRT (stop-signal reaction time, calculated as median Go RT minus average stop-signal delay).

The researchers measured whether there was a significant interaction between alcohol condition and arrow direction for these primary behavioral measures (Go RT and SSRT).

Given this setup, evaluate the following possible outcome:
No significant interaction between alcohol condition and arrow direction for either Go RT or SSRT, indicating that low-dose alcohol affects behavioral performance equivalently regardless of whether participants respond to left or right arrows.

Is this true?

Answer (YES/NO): YES